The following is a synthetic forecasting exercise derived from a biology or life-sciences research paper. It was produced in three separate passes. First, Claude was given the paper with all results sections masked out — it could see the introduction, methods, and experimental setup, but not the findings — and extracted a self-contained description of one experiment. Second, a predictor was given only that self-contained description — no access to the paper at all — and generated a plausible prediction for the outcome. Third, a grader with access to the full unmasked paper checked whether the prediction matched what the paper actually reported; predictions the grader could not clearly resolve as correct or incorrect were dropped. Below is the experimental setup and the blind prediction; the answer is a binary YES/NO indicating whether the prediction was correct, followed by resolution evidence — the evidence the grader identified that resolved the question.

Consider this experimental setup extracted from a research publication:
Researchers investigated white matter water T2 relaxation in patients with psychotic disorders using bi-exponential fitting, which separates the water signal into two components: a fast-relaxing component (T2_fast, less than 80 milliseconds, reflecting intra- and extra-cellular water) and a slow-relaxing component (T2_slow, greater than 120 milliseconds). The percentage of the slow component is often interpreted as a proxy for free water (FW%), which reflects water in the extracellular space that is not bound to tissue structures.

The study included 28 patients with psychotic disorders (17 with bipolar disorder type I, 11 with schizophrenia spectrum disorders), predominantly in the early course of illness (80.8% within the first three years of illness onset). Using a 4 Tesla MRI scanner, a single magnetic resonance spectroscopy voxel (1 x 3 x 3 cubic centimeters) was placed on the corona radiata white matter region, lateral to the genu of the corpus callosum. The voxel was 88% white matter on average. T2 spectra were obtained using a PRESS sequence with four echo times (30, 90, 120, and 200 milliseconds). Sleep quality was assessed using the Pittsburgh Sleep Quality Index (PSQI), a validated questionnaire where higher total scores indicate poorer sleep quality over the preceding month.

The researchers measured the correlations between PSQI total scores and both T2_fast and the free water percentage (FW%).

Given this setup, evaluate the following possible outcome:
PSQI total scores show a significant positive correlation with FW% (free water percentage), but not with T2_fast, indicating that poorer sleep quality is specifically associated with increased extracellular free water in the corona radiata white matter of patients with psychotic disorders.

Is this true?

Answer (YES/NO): YES